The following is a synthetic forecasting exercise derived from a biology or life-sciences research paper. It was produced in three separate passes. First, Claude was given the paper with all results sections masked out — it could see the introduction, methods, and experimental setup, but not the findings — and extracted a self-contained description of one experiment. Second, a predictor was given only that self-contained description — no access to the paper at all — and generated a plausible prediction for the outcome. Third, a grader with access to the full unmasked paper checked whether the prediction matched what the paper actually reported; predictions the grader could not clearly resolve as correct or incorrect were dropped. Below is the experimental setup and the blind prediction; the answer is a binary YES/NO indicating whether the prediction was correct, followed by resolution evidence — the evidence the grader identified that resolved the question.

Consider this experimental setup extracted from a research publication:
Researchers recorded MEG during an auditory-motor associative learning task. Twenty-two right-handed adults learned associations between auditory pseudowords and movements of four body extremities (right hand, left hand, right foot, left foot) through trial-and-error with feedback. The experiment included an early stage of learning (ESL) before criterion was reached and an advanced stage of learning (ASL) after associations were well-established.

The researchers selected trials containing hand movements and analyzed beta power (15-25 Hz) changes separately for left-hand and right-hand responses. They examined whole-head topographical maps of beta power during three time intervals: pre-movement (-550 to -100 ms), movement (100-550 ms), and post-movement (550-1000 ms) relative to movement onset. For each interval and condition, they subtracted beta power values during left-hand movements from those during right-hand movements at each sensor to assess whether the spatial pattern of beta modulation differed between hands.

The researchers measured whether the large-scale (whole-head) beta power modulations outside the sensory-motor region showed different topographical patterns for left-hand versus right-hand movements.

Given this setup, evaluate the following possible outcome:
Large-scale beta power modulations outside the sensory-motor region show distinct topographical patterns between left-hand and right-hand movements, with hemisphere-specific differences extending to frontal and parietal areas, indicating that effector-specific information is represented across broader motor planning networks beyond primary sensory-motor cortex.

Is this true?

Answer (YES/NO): NO